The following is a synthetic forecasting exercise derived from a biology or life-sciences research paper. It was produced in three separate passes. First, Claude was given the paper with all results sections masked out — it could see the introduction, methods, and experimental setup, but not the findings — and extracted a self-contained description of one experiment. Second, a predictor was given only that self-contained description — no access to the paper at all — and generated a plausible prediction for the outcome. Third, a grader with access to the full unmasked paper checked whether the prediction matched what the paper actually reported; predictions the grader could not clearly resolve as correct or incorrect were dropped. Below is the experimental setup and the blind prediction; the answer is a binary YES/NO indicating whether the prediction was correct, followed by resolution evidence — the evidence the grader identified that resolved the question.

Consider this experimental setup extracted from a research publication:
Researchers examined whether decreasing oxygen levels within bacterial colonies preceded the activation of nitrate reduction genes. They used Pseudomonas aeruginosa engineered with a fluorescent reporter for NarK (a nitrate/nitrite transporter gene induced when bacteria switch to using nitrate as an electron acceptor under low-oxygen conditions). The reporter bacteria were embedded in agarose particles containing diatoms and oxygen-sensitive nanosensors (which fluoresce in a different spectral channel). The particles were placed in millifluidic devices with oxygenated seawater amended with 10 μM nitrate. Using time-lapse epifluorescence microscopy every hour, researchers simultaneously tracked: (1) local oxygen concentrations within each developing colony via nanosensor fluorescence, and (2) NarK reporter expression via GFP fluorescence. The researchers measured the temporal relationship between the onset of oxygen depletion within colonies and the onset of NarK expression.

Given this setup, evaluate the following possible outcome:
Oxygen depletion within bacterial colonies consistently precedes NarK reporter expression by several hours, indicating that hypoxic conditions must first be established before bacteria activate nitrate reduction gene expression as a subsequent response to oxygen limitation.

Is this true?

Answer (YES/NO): NO